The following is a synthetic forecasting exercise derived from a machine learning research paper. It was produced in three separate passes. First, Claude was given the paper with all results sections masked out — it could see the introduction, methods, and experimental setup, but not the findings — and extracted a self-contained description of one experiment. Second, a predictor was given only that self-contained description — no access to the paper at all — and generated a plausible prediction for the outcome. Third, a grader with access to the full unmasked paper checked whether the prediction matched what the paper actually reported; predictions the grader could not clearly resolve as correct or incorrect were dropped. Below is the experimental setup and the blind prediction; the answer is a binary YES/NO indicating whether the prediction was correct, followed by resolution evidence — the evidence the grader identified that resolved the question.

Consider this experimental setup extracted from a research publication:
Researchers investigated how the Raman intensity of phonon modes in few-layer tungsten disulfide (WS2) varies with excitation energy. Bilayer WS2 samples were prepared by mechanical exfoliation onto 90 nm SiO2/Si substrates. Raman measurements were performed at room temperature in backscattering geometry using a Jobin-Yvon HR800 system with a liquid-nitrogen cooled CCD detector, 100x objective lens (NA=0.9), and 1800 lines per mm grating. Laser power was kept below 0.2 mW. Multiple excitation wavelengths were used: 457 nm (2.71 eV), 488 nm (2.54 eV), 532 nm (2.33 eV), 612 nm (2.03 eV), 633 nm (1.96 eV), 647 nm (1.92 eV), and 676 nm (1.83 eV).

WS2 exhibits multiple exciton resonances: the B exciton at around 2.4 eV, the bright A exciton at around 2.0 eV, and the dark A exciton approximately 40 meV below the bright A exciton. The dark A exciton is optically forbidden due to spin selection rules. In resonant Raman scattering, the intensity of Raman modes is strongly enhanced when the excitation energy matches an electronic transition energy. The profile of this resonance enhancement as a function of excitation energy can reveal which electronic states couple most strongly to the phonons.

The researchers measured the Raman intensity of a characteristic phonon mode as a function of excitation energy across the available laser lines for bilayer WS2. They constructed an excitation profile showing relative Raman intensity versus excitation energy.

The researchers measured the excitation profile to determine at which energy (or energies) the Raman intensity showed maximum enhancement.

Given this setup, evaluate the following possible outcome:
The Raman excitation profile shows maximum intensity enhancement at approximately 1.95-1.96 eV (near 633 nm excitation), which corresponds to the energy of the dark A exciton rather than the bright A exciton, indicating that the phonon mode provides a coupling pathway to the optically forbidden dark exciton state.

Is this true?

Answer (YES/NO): YES